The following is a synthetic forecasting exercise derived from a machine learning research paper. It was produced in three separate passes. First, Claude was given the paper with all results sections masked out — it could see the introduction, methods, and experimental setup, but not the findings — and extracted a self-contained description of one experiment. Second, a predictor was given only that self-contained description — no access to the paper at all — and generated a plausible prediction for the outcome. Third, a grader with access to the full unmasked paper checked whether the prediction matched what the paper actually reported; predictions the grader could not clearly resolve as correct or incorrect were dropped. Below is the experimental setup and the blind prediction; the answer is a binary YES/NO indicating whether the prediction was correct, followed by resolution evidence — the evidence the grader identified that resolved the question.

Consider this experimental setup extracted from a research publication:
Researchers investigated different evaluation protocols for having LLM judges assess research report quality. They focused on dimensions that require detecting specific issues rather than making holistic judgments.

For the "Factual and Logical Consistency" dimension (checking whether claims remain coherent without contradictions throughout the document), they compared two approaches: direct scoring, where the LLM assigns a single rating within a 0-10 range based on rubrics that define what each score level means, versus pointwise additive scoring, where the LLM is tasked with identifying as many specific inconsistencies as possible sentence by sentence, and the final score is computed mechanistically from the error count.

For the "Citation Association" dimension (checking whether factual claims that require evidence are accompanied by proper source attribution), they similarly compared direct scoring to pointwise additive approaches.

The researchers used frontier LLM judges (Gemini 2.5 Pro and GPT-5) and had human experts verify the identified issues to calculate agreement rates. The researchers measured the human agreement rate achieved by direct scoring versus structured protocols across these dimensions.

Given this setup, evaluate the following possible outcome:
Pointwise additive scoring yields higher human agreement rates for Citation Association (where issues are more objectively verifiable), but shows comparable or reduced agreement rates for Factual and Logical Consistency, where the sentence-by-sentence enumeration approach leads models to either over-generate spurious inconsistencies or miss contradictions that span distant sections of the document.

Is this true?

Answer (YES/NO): NO